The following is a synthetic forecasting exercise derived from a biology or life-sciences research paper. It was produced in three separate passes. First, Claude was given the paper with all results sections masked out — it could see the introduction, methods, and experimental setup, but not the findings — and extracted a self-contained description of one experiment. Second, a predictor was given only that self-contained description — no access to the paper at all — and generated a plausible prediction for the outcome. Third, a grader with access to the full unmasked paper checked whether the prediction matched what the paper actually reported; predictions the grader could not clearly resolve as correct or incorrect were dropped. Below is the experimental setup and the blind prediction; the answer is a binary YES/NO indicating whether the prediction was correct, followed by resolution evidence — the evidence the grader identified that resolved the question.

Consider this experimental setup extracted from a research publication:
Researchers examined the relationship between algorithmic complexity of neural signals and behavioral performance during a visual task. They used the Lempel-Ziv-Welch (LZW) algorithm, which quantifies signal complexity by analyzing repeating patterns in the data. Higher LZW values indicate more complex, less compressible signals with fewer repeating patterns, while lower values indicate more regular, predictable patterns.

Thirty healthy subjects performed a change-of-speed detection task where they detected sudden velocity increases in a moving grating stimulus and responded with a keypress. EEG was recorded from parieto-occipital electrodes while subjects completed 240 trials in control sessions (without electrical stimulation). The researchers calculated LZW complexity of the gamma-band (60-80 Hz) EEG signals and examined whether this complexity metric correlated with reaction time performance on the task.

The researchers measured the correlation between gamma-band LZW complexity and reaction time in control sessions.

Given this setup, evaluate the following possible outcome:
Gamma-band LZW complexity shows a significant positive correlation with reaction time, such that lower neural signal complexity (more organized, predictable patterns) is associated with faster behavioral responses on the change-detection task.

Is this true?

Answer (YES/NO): YES